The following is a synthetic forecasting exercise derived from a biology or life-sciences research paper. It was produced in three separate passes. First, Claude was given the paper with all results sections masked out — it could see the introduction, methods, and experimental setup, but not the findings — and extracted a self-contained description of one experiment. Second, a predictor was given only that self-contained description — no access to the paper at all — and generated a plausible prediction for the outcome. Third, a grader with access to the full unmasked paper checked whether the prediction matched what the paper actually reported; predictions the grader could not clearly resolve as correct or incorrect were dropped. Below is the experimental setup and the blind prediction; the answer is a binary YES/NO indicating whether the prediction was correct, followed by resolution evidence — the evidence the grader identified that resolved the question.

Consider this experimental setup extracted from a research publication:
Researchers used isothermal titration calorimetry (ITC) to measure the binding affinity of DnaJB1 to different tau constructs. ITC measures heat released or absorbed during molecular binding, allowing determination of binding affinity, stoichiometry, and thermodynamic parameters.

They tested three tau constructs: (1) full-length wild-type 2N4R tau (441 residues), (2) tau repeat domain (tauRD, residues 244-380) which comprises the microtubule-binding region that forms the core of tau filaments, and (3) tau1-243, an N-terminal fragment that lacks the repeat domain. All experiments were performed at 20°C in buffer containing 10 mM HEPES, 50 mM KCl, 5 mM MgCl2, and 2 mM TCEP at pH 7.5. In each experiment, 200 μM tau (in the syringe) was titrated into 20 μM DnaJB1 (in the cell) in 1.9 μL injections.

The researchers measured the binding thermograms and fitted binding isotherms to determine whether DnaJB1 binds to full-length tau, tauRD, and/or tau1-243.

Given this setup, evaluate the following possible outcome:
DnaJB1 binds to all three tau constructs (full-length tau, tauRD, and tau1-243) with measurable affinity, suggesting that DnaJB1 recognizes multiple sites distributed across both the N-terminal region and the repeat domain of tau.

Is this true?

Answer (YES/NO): NO